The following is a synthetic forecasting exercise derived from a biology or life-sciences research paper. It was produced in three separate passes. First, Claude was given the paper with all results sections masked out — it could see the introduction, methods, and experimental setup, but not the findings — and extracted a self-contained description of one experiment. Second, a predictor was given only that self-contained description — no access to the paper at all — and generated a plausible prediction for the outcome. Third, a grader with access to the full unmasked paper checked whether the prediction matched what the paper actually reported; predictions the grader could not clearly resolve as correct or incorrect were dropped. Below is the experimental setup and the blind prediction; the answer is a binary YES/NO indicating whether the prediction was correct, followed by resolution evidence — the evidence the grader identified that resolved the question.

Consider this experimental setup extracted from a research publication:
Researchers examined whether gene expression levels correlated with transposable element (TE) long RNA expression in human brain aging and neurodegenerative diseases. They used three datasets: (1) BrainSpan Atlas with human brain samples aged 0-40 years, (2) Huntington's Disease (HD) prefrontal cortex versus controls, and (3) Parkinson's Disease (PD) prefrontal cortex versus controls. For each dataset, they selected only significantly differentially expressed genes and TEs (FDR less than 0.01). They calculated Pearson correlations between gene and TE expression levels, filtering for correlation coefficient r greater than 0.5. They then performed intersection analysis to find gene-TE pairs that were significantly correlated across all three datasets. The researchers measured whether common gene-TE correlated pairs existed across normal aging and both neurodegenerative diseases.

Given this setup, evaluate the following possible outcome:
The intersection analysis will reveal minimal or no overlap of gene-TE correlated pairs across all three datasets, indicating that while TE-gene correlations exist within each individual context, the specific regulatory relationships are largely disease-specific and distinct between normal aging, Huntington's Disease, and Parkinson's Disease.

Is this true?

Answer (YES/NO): NO